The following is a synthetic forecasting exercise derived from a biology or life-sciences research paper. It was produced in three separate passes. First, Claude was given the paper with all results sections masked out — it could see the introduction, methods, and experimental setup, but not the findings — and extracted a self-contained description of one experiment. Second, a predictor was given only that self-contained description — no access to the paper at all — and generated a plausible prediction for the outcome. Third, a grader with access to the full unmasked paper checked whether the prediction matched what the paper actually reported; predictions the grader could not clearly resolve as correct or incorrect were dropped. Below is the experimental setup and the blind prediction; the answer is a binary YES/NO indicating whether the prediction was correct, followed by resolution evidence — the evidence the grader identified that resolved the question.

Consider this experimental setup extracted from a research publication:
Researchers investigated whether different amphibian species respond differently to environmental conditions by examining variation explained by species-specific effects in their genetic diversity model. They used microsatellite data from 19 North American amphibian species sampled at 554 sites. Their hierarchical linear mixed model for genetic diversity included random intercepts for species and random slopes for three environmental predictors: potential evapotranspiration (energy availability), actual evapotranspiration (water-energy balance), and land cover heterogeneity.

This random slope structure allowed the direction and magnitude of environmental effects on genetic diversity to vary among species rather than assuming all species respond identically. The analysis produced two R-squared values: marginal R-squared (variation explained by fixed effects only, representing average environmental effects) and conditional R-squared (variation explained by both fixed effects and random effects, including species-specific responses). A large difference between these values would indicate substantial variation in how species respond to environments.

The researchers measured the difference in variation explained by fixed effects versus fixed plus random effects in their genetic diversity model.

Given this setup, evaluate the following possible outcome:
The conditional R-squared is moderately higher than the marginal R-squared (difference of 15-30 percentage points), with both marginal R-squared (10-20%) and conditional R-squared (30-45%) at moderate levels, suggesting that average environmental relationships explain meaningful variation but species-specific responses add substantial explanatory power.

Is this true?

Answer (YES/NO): NO